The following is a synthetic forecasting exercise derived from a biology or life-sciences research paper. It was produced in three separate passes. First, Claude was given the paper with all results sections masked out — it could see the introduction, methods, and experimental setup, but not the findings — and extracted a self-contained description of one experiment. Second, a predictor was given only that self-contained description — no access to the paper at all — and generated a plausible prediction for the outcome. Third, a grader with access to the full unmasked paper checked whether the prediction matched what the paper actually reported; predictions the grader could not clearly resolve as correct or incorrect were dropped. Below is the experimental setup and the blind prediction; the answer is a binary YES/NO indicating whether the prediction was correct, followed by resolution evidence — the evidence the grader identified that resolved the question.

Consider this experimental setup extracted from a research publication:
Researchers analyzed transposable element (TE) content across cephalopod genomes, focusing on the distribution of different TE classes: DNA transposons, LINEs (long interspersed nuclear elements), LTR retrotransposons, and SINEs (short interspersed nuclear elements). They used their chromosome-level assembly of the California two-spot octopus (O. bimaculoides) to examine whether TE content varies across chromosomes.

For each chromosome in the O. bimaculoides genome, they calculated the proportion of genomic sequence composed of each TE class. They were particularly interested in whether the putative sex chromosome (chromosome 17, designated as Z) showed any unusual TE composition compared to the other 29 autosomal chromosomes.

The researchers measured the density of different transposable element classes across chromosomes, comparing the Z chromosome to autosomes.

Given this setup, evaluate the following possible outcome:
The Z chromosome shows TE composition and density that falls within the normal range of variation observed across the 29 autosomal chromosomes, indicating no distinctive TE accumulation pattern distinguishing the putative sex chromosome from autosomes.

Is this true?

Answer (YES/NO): NO